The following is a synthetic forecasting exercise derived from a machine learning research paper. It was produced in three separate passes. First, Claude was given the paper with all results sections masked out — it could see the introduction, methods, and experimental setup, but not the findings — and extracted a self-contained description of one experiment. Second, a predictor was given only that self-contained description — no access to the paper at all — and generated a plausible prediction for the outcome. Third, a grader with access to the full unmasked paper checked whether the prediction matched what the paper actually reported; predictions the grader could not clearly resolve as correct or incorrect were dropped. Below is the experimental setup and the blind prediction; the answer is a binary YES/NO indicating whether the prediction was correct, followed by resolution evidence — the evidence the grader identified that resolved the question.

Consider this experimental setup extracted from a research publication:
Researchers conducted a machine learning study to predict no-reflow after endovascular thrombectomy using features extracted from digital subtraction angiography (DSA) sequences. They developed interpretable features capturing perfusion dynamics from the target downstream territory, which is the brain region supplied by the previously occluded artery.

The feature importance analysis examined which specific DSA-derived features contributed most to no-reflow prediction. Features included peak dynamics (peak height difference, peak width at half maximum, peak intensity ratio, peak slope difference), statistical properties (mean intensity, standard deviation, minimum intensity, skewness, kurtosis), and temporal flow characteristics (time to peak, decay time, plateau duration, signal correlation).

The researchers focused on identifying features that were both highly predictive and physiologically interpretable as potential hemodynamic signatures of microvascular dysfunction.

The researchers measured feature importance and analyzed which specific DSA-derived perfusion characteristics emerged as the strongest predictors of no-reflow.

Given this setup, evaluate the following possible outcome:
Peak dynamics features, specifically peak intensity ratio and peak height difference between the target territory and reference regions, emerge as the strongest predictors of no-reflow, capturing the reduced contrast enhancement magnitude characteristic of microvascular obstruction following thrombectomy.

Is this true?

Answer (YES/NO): NO